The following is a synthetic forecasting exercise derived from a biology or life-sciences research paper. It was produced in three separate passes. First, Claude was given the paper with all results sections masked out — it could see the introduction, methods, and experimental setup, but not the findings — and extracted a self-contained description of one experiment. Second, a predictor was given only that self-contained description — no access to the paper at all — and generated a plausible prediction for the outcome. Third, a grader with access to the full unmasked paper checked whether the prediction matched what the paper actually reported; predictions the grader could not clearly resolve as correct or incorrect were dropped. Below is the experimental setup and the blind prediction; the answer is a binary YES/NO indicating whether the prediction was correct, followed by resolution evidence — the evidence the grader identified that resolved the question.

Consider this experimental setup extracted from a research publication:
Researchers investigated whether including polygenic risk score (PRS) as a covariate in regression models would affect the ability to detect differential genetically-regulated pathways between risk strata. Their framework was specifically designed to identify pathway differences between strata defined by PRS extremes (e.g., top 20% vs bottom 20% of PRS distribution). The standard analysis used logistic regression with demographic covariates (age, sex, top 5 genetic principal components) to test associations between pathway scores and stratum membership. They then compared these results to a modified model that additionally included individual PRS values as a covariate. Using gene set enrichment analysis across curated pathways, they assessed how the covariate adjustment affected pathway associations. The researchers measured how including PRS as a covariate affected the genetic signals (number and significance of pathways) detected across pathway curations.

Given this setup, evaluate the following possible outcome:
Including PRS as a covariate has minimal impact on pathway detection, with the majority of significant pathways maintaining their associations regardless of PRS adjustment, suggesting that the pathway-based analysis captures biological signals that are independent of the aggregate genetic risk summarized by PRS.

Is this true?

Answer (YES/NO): NO